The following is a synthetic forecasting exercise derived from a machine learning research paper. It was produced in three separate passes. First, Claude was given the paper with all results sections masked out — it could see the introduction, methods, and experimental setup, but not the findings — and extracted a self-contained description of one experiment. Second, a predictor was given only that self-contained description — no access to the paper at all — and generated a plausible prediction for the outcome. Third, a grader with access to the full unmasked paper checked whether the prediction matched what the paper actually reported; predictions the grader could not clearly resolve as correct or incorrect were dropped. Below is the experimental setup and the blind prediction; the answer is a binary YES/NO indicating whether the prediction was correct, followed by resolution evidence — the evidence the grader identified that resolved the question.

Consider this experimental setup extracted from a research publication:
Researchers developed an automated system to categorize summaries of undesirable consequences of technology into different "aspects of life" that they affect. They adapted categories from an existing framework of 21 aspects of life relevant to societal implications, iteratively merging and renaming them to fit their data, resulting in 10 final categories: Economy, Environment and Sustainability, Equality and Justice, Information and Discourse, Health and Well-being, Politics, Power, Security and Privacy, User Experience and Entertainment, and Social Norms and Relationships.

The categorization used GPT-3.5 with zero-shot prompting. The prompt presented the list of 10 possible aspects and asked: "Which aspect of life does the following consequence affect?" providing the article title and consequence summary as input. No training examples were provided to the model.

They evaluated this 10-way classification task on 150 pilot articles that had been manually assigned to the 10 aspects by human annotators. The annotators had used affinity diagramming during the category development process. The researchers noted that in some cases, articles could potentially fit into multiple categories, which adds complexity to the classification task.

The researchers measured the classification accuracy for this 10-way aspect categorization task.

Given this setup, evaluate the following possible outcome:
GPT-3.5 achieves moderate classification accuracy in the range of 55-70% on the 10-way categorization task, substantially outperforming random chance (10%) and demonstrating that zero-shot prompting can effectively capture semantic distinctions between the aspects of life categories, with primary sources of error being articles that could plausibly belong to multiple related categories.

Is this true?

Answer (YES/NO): NO